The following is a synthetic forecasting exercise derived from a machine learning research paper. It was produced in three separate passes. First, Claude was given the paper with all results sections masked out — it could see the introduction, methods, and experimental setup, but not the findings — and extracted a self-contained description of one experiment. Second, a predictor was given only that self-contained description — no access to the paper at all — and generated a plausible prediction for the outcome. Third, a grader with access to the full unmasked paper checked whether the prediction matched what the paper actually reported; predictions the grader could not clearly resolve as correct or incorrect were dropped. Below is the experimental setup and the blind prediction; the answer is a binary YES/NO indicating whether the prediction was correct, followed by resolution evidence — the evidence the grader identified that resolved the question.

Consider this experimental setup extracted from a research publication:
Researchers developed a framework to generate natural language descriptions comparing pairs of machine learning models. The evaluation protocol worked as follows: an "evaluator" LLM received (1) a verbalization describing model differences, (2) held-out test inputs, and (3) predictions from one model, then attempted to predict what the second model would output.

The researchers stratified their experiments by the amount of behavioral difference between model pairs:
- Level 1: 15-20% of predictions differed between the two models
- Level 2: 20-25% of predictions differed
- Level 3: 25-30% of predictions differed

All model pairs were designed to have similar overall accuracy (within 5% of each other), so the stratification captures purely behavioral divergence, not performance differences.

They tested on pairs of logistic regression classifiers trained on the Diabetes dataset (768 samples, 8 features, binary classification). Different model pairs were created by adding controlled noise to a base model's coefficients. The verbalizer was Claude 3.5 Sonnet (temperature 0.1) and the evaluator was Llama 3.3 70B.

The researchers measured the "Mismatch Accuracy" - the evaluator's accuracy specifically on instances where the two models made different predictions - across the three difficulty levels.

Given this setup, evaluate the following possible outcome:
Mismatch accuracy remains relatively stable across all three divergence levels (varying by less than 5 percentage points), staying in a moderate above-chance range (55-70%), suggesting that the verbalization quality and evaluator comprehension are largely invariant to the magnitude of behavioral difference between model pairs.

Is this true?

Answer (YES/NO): NO